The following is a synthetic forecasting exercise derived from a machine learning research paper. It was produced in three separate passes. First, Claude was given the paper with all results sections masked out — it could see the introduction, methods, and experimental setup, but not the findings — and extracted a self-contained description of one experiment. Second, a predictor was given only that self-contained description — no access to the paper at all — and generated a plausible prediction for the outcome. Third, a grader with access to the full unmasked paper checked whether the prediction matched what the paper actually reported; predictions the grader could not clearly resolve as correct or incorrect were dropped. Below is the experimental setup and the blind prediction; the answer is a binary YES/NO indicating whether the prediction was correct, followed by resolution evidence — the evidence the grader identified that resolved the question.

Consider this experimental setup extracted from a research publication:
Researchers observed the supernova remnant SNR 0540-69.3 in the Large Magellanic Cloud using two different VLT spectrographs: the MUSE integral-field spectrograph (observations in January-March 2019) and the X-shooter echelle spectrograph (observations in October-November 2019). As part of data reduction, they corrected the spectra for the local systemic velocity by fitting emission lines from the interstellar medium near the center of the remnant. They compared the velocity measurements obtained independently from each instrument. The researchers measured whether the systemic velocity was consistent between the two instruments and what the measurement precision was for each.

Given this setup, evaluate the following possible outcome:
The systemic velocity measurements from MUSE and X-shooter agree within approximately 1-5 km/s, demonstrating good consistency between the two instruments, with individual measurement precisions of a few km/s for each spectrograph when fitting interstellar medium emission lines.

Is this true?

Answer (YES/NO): YES